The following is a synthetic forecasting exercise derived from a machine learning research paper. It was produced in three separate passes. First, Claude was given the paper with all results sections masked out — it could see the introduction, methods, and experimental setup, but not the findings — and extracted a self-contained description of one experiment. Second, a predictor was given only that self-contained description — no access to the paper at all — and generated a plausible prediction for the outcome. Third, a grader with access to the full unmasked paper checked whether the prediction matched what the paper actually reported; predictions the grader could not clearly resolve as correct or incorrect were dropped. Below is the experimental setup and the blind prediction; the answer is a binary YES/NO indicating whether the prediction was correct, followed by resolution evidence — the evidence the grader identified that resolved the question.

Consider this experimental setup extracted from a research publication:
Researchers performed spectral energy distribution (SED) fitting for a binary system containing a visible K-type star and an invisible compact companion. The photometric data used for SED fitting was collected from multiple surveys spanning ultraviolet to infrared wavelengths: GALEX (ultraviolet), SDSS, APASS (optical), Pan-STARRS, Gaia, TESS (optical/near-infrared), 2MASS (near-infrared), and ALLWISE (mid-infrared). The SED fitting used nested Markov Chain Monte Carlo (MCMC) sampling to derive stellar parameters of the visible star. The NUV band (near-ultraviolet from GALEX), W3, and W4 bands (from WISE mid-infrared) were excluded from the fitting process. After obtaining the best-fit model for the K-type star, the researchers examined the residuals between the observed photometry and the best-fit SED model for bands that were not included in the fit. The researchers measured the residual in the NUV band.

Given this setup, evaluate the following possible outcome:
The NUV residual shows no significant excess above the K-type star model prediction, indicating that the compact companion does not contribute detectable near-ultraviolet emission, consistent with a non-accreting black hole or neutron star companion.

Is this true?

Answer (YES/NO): NO